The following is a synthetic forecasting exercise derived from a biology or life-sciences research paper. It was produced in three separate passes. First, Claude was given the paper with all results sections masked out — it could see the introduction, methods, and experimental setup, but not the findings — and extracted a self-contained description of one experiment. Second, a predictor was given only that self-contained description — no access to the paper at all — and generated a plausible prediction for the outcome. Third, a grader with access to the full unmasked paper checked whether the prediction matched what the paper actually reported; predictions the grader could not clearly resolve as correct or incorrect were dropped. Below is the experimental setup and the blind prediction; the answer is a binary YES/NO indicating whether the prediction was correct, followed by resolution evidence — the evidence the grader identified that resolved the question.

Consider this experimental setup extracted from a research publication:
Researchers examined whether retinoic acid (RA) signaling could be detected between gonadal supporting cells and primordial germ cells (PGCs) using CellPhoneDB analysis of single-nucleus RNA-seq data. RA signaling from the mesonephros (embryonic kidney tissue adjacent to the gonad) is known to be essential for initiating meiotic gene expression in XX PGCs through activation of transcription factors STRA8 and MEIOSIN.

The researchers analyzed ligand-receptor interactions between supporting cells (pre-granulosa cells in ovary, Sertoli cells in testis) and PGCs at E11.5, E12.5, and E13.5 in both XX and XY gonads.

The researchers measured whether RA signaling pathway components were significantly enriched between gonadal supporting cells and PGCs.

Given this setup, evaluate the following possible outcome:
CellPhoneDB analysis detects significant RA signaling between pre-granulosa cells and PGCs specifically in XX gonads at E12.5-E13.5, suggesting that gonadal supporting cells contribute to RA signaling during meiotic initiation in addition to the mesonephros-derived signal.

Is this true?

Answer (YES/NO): NO